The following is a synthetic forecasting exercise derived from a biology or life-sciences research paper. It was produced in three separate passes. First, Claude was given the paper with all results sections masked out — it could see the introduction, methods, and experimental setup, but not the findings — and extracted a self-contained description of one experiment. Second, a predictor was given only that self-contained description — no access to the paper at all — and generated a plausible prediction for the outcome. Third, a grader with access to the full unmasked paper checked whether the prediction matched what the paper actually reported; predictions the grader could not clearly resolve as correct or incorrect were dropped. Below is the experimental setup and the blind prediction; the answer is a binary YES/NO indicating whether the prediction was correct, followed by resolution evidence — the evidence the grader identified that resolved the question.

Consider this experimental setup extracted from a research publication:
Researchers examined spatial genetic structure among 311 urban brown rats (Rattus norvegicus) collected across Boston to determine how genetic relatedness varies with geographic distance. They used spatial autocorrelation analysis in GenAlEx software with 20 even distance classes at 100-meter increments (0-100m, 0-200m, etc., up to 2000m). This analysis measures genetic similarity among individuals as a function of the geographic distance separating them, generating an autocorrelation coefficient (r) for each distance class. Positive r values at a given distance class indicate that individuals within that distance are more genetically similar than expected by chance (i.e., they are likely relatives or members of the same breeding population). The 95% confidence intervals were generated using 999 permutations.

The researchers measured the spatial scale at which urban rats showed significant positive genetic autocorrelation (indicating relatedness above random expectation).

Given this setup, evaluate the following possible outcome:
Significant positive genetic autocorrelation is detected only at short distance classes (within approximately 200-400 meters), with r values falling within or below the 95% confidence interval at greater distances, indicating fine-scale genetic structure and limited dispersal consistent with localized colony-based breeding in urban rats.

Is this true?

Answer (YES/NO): NO